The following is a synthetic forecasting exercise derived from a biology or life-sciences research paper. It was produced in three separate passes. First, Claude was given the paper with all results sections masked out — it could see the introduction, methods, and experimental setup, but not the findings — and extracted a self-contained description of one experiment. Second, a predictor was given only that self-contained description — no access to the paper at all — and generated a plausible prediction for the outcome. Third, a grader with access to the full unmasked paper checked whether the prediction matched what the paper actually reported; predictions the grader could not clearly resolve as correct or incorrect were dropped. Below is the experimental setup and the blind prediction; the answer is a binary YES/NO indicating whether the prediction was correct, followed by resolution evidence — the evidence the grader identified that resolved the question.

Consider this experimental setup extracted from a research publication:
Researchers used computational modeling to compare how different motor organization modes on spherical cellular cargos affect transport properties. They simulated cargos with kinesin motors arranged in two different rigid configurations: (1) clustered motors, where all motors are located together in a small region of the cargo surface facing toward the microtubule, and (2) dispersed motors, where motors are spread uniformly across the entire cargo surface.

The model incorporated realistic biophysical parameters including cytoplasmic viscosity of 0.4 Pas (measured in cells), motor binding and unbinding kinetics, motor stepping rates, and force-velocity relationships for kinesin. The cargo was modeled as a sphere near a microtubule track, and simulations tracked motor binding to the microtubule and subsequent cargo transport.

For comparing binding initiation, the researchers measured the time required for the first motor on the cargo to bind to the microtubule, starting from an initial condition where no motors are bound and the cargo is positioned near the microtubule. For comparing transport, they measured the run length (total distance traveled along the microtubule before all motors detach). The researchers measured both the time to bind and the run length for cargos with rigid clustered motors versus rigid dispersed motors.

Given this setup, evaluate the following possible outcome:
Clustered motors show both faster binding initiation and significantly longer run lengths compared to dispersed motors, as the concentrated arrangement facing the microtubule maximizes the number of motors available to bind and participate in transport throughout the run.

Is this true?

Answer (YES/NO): NO